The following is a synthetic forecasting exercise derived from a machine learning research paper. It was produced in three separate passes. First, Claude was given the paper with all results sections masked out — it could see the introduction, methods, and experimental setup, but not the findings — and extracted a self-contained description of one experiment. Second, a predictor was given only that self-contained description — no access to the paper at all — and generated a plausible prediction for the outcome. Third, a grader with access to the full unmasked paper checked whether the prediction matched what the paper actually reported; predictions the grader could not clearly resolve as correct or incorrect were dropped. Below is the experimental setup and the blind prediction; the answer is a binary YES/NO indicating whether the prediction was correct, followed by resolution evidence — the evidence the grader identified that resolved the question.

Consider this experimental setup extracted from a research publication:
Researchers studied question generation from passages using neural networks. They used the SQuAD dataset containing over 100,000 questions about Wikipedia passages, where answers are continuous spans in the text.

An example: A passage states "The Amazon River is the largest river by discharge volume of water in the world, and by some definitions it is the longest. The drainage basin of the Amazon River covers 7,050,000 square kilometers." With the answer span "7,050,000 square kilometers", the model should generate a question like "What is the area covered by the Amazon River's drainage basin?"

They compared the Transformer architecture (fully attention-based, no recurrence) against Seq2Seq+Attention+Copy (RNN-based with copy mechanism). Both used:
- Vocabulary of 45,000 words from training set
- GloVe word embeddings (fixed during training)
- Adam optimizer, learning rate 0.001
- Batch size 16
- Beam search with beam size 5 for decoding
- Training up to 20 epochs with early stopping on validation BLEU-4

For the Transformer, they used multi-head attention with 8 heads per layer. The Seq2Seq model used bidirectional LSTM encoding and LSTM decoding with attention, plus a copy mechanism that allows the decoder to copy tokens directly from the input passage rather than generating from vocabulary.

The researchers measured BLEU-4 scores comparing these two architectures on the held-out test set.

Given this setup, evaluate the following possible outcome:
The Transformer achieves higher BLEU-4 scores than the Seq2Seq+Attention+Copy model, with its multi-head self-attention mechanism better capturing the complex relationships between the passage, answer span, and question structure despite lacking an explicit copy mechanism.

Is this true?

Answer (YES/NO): NO